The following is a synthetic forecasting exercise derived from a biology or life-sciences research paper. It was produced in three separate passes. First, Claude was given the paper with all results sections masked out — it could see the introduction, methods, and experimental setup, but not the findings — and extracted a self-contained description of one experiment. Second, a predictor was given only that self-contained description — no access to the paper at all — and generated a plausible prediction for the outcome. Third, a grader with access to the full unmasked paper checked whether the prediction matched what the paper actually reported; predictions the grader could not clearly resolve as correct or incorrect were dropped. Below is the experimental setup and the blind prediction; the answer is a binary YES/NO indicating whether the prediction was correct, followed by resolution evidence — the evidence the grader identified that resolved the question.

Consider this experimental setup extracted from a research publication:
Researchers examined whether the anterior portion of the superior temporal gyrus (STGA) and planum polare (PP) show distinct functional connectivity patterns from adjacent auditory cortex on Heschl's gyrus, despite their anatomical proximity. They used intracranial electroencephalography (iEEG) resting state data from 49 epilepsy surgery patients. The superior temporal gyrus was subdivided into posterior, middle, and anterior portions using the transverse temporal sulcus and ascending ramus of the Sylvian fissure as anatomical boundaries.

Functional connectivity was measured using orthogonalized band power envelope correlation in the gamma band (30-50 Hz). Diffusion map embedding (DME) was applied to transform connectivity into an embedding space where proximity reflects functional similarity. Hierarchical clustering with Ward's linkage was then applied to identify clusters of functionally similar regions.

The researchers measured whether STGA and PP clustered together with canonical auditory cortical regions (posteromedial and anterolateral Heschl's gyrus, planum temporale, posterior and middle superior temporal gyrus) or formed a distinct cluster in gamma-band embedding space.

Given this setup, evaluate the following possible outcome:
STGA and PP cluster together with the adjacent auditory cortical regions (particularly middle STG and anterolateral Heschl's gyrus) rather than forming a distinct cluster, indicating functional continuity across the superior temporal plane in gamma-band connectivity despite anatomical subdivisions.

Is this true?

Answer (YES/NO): NO